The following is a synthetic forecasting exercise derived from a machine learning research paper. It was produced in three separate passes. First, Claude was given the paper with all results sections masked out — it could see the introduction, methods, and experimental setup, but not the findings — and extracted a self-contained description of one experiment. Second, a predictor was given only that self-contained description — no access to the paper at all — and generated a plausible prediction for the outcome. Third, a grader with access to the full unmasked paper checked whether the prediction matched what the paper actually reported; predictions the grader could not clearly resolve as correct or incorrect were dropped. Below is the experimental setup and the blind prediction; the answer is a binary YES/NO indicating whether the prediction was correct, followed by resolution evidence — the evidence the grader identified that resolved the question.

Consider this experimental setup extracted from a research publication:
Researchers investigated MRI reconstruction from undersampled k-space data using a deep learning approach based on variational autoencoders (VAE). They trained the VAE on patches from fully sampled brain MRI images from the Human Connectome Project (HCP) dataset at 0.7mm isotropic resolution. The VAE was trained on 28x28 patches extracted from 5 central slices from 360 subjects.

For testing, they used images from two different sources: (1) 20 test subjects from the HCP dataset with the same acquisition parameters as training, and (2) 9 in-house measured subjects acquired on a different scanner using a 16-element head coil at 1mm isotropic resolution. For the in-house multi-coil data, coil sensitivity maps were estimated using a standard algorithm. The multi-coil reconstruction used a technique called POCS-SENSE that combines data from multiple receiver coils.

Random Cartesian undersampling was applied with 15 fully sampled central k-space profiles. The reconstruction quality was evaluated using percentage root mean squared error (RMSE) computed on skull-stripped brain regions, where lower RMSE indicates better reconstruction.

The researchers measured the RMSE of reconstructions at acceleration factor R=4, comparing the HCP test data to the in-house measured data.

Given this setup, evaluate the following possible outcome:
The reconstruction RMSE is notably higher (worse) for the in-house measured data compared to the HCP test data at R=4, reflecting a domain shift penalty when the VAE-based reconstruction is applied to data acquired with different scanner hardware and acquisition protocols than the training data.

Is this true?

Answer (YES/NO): YES